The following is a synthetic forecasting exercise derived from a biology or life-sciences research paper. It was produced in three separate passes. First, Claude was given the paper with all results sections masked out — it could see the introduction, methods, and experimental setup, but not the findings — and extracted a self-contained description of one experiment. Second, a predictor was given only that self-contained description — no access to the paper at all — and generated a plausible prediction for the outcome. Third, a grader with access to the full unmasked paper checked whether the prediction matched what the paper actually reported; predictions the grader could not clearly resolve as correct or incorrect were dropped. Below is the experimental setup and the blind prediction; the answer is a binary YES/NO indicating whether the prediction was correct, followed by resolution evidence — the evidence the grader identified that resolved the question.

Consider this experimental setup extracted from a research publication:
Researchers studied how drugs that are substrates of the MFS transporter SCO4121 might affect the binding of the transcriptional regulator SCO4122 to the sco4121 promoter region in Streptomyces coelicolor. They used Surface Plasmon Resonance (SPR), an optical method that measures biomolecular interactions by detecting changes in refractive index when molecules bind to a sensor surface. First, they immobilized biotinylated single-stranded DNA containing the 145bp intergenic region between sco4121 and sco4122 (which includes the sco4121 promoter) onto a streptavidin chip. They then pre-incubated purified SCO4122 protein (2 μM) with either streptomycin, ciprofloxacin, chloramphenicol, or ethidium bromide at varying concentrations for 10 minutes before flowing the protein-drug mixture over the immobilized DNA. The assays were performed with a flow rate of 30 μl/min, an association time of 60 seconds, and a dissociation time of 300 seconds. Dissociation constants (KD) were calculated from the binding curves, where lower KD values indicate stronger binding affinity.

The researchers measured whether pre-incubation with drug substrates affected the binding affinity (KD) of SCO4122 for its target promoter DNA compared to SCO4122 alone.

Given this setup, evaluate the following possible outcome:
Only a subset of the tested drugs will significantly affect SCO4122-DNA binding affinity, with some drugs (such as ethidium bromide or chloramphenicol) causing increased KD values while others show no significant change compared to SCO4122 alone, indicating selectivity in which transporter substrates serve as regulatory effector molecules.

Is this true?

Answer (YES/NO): NO